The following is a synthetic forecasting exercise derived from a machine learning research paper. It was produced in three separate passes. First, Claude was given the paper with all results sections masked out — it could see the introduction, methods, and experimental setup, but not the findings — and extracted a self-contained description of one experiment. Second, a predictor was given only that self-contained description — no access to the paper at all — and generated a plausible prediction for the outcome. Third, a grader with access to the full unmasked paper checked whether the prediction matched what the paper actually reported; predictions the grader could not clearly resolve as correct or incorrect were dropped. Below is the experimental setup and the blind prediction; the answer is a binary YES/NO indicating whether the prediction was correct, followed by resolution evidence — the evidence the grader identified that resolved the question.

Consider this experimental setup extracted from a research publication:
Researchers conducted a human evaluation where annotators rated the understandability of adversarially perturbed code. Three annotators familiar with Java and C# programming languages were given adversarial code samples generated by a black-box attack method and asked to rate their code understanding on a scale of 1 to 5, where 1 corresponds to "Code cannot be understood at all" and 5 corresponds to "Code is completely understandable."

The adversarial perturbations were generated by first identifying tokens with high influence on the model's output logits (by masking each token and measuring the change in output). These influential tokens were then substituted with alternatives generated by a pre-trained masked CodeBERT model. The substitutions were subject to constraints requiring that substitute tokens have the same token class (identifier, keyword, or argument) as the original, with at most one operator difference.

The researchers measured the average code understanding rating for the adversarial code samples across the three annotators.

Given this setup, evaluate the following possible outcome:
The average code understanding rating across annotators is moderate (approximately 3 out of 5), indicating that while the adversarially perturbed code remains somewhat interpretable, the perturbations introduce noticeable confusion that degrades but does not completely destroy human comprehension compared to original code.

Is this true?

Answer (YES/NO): NO